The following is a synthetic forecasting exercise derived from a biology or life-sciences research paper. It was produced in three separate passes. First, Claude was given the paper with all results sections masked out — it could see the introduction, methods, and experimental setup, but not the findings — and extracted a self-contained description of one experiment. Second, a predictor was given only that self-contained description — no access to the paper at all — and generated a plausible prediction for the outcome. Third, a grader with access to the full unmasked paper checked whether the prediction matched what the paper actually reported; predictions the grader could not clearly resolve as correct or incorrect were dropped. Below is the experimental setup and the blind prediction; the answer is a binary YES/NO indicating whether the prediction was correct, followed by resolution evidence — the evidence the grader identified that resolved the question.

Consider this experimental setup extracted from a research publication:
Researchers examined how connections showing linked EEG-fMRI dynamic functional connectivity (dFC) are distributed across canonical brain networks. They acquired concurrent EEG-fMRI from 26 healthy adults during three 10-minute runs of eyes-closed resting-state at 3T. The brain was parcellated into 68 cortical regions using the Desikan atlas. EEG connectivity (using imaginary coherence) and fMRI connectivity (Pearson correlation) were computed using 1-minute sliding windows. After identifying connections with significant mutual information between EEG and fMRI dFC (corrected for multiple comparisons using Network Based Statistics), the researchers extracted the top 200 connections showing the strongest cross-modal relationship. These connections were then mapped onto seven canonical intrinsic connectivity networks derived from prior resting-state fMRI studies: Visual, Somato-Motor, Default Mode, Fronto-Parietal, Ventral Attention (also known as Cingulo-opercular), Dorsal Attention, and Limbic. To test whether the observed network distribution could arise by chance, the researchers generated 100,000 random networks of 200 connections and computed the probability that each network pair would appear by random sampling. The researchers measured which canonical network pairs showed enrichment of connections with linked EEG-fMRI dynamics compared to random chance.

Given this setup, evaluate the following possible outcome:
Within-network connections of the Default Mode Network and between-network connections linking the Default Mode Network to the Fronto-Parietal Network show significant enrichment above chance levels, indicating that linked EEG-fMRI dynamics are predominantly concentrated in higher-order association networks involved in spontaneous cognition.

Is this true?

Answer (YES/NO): NO